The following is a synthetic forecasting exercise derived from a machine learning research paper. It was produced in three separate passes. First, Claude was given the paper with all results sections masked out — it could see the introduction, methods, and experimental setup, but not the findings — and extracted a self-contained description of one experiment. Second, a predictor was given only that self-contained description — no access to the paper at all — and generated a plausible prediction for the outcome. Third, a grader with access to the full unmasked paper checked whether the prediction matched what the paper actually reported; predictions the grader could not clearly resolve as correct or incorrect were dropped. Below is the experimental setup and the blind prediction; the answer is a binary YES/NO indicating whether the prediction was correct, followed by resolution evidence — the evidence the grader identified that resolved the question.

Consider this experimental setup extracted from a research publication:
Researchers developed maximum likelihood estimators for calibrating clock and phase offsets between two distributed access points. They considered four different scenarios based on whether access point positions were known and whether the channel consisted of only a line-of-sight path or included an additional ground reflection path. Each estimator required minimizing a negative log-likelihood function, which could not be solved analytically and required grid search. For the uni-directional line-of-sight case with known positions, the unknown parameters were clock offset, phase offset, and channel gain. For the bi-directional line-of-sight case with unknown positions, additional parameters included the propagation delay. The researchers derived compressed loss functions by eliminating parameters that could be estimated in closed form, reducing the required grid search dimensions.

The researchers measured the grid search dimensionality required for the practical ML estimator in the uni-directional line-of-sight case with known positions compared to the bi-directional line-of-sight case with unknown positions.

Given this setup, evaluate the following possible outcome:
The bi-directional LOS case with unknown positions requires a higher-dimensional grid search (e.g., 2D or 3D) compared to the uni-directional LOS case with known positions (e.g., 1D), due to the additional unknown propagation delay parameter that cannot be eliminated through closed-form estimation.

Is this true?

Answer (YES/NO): YES